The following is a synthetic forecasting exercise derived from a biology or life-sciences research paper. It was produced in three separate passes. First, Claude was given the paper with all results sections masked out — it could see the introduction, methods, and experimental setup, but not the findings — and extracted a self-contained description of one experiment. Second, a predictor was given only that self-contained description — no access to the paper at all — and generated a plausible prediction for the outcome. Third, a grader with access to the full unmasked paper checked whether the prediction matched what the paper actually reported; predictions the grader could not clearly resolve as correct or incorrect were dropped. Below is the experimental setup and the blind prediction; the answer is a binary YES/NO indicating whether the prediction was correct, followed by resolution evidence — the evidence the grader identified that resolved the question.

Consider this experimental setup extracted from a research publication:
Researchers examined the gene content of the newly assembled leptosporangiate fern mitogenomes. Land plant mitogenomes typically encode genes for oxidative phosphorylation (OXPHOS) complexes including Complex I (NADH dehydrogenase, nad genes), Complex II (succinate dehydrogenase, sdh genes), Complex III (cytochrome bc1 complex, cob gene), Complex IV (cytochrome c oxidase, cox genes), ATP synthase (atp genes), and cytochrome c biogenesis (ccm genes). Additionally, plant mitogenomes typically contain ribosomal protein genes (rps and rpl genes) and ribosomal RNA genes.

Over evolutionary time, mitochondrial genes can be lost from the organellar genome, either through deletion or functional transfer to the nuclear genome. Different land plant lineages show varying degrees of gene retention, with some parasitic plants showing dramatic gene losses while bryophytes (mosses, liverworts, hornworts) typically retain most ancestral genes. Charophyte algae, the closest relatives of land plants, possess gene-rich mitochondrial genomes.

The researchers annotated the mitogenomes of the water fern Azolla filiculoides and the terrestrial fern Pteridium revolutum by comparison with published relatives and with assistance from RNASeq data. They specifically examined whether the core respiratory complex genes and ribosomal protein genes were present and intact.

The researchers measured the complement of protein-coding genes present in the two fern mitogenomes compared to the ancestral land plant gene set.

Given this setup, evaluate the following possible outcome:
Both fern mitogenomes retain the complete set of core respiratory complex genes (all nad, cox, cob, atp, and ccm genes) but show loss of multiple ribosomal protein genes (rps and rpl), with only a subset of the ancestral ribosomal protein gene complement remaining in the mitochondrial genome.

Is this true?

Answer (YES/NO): NO